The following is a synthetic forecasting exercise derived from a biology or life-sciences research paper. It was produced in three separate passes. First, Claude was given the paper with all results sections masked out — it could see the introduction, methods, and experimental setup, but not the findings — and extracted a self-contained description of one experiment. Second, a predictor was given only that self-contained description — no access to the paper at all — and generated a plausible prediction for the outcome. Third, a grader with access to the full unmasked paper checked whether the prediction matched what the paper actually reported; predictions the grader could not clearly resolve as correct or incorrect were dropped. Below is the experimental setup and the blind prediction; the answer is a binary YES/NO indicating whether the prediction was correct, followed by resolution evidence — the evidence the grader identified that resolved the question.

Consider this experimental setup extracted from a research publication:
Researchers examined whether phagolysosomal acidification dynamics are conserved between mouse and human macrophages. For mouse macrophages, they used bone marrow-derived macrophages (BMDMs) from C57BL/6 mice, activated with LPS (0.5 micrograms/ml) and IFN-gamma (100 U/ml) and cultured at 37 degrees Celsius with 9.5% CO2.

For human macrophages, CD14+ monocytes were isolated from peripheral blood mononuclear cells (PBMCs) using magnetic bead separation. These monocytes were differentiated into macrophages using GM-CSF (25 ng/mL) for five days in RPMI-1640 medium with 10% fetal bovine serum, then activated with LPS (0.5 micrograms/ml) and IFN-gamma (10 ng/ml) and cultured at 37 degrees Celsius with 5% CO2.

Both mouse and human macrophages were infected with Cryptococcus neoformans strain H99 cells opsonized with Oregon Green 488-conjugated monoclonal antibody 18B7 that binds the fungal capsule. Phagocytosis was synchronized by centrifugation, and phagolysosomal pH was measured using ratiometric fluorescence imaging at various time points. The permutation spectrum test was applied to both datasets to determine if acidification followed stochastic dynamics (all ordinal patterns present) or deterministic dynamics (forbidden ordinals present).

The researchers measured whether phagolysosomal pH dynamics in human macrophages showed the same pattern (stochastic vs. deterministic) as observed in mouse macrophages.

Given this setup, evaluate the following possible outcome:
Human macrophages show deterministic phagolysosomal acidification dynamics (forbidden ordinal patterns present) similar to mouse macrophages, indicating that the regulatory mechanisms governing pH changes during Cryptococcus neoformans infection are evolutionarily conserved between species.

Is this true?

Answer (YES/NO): NO